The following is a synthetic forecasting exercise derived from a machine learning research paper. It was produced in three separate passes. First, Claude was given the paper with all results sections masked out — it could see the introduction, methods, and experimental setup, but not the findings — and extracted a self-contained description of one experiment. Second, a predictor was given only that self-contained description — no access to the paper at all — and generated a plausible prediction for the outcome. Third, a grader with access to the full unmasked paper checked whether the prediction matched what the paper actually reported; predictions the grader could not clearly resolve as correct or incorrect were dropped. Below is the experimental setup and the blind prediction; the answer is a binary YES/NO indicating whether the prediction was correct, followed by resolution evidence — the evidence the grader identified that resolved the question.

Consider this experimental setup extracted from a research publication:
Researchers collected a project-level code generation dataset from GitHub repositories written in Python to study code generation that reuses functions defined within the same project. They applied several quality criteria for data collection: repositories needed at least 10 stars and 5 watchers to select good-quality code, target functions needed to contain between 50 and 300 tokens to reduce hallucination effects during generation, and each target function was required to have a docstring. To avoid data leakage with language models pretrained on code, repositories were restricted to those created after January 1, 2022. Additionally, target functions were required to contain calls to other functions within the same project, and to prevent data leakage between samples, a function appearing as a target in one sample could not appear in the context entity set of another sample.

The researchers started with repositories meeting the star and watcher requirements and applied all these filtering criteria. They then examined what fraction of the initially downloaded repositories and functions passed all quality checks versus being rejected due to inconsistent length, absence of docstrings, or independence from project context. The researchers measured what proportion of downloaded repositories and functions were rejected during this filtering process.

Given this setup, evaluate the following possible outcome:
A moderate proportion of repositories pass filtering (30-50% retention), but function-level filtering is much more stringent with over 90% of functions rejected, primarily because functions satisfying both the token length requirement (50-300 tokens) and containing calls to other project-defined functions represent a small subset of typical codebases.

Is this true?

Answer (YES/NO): NO